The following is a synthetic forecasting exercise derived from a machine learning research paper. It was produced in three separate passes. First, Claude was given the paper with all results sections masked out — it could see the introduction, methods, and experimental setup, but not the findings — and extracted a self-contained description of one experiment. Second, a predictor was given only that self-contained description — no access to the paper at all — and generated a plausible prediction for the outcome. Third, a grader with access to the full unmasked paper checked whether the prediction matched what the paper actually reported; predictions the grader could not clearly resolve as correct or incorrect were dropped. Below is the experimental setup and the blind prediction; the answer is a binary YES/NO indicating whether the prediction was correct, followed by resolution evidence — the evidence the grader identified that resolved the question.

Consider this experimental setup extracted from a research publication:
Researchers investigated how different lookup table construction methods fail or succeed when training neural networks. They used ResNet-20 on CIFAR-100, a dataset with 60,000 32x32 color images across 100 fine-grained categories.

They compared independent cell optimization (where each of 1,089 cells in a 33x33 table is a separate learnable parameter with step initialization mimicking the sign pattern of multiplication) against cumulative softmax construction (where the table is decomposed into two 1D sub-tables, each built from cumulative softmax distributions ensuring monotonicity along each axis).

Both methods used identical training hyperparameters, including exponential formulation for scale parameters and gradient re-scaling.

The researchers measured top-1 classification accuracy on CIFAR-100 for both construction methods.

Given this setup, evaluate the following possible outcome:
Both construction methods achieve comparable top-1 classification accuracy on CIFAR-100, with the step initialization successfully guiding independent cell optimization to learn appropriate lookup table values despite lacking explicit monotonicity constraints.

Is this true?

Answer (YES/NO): NO